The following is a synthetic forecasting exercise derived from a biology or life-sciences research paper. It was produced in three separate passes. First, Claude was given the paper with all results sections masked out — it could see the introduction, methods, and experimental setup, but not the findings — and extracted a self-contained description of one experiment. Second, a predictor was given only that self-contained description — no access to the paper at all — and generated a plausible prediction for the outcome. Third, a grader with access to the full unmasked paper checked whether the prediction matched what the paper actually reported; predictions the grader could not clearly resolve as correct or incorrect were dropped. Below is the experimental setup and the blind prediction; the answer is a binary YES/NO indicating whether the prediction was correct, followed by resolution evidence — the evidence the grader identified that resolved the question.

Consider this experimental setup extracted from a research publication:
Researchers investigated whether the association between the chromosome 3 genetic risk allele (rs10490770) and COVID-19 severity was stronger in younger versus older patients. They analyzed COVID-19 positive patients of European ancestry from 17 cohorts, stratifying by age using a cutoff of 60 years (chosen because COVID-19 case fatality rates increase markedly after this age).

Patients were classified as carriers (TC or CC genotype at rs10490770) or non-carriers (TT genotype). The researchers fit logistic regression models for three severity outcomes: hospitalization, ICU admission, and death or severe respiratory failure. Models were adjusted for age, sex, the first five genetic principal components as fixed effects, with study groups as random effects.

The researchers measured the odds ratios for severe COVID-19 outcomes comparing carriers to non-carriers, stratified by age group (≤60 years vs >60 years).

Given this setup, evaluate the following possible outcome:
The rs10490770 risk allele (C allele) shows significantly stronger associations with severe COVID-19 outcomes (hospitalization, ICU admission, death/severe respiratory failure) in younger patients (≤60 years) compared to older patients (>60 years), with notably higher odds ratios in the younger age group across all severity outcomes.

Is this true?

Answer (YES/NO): NO